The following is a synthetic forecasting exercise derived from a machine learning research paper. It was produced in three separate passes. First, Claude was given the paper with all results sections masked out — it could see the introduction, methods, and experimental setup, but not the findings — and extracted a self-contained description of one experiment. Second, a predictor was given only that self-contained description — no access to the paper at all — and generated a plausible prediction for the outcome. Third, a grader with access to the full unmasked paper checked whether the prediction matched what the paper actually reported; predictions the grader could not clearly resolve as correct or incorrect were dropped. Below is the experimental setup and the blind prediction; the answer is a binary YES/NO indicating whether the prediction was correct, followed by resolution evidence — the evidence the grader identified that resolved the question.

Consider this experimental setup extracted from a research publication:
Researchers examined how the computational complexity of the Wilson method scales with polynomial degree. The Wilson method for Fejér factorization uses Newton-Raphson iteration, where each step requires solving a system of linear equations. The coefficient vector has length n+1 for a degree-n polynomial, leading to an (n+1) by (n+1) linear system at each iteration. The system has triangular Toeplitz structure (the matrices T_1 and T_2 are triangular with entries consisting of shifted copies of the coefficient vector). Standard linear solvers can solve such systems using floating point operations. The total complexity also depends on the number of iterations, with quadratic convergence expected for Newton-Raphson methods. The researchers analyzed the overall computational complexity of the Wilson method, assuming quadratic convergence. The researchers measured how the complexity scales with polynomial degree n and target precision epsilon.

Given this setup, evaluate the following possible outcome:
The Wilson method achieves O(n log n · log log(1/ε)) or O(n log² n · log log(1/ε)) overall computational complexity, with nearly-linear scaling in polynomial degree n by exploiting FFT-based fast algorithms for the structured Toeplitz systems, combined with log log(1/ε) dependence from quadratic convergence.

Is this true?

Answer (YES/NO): NO